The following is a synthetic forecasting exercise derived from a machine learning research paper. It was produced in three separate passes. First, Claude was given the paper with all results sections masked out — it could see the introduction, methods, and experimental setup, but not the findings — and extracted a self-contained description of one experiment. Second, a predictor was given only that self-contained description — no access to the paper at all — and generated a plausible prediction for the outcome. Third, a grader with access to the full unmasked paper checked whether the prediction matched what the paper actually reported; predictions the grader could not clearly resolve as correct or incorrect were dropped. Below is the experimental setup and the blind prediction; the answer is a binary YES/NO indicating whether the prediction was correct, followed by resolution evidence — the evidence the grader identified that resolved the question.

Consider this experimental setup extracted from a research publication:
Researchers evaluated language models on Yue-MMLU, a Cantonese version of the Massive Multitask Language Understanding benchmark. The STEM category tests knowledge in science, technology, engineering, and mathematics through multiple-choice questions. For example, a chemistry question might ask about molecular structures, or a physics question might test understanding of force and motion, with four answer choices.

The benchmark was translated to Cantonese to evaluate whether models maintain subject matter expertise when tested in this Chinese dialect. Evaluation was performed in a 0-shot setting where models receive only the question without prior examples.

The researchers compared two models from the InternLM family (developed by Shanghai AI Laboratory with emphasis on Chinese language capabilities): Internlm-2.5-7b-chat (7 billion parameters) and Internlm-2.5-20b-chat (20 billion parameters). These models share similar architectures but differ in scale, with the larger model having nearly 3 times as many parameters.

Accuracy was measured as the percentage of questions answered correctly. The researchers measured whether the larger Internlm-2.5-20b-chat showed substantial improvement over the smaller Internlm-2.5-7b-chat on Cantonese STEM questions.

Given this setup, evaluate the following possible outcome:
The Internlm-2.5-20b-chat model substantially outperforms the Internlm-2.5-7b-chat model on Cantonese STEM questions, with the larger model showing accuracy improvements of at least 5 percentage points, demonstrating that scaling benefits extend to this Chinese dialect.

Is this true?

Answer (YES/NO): NO